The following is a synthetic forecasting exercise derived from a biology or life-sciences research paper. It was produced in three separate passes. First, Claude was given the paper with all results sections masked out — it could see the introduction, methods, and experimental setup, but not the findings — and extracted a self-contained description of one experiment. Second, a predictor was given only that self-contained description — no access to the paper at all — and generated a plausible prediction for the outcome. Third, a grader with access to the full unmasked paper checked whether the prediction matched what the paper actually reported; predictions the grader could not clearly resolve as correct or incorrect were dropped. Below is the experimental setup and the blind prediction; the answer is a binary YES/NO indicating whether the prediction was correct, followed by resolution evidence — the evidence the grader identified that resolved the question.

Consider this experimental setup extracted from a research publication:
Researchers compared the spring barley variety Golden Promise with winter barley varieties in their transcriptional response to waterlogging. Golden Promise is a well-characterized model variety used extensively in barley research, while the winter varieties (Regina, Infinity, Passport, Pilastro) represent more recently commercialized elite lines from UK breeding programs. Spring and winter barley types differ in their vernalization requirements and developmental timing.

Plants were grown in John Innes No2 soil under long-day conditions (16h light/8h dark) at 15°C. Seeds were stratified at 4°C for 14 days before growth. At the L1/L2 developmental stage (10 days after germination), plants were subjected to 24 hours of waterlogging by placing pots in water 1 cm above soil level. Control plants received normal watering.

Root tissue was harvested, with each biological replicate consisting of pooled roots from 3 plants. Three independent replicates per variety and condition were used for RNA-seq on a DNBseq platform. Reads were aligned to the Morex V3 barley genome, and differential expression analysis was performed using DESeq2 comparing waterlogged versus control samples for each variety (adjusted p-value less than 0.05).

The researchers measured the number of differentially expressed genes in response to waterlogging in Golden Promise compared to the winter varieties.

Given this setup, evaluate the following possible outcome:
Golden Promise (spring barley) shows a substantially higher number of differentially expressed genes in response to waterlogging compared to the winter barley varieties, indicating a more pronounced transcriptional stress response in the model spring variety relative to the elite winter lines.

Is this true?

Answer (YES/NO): NO